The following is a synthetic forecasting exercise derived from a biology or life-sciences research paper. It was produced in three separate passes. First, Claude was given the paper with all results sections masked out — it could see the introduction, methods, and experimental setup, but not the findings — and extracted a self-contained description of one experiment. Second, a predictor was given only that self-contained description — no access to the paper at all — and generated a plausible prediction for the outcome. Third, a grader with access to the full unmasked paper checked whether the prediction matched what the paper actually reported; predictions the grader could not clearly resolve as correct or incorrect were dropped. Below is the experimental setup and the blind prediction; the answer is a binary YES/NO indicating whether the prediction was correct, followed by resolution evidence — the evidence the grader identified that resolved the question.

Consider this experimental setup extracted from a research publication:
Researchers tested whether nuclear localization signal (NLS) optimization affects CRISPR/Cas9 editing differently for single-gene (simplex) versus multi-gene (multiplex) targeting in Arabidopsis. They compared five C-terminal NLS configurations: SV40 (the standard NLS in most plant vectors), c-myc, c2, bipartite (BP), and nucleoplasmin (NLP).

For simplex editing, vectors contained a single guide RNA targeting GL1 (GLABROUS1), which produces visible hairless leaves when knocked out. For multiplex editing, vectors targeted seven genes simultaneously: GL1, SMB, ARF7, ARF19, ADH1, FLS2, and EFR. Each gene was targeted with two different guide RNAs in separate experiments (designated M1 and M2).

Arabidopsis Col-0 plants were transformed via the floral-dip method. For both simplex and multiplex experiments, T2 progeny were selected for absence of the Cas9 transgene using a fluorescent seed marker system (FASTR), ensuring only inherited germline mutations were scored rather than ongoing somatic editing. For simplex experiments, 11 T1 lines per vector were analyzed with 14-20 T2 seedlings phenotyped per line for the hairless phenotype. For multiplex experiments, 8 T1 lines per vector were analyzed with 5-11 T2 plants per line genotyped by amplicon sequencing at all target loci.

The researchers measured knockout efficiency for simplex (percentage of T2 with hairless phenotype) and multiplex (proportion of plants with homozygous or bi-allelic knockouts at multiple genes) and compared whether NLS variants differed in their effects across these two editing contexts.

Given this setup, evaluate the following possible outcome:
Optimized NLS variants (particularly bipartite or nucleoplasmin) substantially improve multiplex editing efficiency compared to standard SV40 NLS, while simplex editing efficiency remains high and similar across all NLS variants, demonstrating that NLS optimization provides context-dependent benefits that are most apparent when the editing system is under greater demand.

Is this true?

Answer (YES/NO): YES